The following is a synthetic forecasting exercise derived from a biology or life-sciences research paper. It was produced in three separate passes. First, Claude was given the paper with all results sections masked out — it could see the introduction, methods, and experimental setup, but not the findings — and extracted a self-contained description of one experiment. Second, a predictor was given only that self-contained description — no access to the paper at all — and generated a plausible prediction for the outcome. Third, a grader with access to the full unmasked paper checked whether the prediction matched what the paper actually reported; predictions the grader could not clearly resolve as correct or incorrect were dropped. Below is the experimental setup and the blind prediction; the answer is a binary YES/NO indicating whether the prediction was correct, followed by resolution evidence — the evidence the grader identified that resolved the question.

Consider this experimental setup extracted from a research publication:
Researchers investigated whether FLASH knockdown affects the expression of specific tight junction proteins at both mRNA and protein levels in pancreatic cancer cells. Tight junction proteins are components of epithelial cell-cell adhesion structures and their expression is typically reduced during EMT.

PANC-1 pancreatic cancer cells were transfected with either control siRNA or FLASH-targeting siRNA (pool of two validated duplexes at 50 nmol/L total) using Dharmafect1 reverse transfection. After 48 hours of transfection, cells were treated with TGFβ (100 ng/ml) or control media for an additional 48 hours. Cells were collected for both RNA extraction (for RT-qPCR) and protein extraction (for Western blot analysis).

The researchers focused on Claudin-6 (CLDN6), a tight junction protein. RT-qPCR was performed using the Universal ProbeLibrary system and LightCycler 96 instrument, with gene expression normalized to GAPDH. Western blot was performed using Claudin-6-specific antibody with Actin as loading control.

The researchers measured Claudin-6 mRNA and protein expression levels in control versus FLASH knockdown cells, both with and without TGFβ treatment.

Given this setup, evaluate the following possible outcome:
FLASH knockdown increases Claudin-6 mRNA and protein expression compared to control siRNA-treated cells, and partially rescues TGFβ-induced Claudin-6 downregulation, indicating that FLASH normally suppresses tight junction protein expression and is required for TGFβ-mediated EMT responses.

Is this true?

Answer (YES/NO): YES